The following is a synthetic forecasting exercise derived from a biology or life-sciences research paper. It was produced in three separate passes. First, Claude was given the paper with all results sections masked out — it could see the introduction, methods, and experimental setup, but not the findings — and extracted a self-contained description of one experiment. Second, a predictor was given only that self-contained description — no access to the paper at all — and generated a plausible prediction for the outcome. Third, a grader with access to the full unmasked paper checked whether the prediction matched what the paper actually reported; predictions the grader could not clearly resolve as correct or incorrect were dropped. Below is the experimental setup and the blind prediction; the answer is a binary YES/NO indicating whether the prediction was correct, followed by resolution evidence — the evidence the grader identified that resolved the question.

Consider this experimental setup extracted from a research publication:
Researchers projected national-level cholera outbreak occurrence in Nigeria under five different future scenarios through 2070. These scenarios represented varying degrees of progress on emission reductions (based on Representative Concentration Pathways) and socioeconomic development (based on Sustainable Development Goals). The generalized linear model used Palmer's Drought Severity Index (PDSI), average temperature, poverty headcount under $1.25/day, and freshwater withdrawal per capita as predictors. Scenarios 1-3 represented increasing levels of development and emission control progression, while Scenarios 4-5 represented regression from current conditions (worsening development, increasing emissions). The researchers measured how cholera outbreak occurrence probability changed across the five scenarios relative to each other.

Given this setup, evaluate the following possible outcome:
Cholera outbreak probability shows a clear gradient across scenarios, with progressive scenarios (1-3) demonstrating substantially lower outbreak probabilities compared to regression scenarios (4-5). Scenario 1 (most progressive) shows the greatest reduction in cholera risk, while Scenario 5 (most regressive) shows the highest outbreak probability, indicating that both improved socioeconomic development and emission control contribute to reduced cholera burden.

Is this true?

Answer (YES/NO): NO